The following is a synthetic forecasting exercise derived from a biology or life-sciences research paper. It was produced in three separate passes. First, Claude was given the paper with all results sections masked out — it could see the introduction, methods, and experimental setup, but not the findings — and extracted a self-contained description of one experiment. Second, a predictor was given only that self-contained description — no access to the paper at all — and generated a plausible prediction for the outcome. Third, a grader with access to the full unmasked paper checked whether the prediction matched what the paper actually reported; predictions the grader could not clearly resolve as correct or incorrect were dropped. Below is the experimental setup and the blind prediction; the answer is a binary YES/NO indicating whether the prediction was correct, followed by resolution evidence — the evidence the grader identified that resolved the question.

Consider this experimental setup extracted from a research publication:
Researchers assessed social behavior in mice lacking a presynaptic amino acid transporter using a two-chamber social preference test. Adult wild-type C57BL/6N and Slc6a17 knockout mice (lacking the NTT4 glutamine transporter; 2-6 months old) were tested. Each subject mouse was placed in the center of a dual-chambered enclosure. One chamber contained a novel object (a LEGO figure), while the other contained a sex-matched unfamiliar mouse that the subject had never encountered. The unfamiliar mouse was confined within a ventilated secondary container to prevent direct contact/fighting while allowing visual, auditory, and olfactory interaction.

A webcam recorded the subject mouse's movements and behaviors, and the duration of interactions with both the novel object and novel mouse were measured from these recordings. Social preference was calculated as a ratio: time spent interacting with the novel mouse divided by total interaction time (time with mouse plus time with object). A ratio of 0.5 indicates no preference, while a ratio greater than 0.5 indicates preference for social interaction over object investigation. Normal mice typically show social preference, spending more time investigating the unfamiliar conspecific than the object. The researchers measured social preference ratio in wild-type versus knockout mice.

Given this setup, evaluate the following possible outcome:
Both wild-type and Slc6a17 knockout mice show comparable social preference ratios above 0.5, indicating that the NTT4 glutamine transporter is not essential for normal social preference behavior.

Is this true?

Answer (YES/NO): NO